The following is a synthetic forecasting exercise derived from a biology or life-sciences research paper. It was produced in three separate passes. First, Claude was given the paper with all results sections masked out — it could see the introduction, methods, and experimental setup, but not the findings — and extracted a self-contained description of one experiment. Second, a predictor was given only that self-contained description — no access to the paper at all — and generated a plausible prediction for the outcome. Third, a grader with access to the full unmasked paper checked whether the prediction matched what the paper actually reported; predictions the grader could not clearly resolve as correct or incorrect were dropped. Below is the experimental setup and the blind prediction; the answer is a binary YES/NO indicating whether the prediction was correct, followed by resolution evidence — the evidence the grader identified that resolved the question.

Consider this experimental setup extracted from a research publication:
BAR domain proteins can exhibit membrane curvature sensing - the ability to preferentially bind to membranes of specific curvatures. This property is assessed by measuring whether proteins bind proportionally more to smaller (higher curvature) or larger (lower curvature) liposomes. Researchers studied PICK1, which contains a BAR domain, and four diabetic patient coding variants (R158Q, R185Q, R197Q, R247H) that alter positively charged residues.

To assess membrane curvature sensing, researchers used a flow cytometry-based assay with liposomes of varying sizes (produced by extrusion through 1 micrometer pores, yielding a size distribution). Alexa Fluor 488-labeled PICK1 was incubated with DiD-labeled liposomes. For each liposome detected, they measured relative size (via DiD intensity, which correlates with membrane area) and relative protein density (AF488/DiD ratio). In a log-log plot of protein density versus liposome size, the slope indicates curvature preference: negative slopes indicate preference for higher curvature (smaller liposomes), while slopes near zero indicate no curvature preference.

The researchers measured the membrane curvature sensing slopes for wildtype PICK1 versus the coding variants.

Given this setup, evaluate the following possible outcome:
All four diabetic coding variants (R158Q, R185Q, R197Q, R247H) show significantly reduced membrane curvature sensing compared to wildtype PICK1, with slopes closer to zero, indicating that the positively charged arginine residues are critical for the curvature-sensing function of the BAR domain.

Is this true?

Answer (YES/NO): NO